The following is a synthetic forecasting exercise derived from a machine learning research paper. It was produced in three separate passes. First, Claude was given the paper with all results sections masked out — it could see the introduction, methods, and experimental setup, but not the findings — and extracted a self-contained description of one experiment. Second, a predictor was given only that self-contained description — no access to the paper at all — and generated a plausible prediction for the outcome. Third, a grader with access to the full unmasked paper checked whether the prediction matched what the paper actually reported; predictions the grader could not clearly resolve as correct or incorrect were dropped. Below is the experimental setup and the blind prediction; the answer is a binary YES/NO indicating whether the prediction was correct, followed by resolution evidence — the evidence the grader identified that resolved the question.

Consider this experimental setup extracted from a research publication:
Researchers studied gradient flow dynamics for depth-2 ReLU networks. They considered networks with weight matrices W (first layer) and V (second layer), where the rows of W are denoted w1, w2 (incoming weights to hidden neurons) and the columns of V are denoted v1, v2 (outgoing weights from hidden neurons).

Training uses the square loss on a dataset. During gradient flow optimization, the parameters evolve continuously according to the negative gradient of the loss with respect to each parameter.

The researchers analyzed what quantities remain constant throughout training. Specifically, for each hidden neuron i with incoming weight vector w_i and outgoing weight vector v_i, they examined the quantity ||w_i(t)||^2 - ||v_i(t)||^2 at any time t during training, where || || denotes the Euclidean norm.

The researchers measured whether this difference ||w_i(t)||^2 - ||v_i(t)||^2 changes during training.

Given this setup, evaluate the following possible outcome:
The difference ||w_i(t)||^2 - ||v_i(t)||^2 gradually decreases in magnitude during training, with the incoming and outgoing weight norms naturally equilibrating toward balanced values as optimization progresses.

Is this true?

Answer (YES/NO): NO